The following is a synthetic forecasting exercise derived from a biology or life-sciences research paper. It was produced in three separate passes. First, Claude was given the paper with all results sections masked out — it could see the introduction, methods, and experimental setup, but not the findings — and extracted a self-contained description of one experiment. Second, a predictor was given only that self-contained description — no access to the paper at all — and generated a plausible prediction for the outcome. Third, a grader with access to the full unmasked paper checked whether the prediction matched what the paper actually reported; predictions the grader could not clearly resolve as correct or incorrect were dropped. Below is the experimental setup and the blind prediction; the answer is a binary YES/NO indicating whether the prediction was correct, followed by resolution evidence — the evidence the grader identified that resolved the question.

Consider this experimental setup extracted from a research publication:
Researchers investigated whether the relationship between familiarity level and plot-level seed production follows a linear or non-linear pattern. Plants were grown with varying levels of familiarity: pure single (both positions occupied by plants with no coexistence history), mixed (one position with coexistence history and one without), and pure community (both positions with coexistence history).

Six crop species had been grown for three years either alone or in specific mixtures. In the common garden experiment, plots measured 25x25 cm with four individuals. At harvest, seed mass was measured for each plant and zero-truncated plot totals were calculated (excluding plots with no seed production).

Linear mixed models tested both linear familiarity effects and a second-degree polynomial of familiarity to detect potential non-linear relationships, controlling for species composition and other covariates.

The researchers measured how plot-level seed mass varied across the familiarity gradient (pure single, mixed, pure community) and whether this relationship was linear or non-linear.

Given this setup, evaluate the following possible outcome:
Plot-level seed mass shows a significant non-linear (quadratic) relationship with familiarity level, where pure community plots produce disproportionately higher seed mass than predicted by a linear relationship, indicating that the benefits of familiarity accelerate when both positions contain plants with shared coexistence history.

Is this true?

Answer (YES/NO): NO